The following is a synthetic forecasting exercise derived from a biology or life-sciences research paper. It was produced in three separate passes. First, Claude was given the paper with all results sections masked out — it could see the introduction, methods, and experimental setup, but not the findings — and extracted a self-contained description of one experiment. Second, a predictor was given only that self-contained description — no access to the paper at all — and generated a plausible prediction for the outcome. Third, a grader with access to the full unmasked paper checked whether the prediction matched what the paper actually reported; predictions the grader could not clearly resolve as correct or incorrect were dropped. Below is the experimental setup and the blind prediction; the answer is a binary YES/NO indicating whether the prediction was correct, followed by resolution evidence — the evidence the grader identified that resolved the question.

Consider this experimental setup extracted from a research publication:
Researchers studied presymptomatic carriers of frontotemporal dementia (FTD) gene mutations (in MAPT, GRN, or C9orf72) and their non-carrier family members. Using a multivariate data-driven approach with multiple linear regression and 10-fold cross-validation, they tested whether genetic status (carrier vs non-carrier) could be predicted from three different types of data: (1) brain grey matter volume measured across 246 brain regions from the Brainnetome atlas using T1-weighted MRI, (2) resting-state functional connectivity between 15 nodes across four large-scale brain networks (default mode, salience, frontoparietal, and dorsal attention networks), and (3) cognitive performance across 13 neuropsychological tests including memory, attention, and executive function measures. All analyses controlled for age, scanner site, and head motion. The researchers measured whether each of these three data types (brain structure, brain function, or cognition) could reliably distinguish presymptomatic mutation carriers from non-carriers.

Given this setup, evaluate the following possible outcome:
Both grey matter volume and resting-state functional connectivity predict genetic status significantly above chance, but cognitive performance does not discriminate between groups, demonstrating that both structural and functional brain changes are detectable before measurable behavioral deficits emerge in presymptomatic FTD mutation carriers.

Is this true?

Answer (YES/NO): NO